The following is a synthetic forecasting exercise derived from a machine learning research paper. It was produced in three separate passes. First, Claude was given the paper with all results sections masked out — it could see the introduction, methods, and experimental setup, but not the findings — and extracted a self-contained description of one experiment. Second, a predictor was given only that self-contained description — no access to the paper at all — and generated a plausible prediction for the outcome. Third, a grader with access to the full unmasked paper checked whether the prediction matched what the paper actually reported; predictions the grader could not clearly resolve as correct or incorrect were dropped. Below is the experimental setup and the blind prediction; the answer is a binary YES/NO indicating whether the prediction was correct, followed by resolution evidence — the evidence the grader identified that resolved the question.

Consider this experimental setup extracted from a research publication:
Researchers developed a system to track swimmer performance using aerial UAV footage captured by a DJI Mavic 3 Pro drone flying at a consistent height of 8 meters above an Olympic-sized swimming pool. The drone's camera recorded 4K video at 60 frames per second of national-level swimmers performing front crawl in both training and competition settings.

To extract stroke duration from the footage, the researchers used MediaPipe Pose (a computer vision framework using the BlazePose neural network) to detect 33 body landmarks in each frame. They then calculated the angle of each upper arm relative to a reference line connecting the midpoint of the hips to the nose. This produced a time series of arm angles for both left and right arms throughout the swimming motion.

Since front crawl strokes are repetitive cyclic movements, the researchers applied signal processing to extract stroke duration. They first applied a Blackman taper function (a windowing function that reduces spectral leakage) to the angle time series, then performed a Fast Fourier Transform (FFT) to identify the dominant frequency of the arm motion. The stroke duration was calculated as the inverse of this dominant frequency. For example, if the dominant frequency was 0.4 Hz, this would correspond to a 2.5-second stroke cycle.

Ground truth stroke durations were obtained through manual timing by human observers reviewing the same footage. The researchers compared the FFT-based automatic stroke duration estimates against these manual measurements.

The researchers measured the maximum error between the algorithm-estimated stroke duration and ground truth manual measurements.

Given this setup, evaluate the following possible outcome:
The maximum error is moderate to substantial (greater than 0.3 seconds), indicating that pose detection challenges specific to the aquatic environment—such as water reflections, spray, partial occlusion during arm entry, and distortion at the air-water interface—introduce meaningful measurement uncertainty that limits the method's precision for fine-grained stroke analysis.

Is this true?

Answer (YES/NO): NO